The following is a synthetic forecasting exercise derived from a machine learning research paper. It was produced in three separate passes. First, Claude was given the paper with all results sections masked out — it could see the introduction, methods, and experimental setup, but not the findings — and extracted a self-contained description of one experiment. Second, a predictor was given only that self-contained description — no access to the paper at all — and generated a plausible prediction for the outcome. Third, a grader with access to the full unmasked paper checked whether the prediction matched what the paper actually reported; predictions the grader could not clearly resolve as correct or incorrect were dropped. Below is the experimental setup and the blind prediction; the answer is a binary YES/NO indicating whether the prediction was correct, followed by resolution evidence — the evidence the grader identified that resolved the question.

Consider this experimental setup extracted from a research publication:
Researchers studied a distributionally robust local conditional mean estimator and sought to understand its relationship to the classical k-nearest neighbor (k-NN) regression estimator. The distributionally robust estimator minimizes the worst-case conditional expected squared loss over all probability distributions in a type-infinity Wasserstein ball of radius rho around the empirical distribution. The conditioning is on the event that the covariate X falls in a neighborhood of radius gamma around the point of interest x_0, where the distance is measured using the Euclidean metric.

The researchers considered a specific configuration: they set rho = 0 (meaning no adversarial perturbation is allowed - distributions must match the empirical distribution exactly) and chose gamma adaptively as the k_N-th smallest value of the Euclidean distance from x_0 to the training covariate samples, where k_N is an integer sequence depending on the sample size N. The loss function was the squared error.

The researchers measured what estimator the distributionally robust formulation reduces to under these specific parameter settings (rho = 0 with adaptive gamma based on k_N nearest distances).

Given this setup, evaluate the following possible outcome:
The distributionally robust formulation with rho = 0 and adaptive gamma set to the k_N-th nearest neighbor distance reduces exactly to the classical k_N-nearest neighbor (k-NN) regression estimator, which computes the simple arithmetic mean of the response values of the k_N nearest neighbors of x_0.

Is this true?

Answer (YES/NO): YES